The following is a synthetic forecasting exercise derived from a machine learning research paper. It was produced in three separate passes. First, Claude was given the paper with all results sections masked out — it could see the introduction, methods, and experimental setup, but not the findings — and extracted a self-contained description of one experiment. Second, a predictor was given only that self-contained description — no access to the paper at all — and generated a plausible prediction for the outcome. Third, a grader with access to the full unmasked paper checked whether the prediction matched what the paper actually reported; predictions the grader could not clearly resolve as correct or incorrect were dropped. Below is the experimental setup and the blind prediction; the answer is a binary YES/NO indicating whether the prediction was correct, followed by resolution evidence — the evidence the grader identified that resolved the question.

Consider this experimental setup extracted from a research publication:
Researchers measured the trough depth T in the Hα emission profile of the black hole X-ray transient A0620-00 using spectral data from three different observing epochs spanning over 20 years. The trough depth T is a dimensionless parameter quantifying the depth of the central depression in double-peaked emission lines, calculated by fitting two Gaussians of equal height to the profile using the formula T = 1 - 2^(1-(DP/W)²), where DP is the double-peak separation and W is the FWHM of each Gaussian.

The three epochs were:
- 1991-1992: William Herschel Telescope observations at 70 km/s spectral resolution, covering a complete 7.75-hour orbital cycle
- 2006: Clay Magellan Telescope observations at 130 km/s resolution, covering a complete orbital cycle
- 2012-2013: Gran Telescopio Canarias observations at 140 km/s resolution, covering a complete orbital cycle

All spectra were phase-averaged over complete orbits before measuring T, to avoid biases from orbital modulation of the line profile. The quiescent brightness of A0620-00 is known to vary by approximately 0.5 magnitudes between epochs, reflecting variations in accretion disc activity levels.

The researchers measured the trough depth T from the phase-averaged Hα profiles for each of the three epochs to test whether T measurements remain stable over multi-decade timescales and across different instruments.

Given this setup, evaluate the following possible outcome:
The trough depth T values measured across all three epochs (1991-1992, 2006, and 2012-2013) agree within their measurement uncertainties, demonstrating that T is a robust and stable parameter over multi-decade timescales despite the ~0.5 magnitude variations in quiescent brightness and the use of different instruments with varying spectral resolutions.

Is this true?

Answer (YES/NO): YES